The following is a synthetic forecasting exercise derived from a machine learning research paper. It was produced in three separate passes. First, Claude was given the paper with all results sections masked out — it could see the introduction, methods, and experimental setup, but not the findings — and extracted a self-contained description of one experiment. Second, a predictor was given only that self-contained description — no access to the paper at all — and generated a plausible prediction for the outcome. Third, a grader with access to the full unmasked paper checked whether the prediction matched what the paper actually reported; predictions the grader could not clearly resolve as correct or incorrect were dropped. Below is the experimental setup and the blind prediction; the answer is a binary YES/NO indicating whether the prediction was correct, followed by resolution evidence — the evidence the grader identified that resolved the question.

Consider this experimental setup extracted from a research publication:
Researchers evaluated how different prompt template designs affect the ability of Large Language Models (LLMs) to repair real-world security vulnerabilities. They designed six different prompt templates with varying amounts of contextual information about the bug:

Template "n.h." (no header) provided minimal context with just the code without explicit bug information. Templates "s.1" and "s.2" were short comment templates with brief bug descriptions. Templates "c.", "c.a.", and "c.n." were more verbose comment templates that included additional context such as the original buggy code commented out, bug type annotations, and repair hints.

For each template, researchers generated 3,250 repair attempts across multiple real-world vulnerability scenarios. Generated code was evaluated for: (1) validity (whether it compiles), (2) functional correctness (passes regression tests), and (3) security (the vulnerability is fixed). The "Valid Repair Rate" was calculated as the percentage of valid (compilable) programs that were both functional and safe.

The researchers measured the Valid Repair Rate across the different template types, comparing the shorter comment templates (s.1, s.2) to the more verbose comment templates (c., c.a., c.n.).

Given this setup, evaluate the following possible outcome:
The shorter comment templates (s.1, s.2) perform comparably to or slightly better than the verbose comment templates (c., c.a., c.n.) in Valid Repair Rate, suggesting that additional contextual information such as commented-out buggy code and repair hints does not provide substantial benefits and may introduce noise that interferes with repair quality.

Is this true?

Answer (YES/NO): NO